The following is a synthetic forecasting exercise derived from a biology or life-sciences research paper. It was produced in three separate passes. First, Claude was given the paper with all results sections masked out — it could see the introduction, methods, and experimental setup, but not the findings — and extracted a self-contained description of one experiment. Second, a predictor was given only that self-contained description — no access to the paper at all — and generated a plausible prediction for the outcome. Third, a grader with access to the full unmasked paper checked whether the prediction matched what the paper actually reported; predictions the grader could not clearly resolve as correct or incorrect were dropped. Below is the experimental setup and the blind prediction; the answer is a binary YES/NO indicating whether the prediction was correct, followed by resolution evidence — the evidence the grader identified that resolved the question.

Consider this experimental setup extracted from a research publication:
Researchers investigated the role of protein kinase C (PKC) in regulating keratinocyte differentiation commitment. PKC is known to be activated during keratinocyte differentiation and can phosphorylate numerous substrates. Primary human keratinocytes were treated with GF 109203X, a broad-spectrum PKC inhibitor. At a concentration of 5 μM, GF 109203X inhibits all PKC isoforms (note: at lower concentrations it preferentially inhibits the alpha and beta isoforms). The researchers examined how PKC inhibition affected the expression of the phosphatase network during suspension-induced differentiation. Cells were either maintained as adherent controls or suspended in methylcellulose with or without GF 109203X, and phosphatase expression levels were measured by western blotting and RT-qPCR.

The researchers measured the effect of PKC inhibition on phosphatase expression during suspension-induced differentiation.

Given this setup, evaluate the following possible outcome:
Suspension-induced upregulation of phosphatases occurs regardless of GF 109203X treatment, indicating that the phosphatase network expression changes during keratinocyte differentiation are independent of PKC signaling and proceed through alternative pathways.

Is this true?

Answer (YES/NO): NO